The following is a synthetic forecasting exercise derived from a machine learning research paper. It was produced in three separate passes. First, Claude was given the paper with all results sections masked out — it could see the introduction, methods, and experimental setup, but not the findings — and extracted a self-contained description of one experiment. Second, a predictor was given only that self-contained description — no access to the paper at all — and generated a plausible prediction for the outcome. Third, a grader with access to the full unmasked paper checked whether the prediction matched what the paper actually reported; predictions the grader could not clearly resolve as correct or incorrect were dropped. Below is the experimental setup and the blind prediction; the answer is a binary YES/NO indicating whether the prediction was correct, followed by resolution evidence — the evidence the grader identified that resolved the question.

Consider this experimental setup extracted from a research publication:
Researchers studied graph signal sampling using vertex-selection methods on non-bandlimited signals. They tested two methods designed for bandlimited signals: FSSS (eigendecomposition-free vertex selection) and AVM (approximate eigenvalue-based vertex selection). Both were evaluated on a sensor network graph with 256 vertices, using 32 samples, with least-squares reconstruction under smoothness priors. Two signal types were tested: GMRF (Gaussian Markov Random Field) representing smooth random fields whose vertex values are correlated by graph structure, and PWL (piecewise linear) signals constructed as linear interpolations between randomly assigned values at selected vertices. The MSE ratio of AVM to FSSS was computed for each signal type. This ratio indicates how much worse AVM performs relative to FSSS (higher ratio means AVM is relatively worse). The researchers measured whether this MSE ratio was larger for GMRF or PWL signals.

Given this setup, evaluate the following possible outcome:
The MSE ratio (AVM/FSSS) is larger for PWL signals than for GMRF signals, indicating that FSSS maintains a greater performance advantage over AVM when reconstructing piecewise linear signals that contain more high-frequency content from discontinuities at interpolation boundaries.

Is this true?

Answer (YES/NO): YES